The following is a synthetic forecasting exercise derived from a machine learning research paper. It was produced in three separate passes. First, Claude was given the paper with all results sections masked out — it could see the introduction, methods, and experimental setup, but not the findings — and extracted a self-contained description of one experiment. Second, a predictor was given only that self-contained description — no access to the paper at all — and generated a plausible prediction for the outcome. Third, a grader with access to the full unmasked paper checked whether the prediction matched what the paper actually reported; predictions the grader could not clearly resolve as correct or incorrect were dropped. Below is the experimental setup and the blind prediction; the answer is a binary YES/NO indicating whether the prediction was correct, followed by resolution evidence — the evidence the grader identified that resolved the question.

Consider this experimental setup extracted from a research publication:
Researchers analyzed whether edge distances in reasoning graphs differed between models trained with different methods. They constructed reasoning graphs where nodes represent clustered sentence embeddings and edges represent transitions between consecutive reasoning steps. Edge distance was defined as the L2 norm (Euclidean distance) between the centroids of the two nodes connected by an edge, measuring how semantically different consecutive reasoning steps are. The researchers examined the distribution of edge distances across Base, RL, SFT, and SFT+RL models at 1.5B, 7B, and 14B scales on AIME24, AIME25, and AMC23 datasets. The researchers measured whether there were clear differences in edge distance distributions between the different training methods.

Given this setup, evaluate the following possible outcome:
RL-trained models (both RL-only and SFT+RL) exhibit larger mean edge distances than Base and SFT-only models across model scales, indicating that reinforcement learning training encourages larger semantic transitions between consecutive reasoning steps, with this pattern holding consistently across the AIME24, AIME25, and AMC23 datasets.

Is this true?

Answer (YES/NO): NO